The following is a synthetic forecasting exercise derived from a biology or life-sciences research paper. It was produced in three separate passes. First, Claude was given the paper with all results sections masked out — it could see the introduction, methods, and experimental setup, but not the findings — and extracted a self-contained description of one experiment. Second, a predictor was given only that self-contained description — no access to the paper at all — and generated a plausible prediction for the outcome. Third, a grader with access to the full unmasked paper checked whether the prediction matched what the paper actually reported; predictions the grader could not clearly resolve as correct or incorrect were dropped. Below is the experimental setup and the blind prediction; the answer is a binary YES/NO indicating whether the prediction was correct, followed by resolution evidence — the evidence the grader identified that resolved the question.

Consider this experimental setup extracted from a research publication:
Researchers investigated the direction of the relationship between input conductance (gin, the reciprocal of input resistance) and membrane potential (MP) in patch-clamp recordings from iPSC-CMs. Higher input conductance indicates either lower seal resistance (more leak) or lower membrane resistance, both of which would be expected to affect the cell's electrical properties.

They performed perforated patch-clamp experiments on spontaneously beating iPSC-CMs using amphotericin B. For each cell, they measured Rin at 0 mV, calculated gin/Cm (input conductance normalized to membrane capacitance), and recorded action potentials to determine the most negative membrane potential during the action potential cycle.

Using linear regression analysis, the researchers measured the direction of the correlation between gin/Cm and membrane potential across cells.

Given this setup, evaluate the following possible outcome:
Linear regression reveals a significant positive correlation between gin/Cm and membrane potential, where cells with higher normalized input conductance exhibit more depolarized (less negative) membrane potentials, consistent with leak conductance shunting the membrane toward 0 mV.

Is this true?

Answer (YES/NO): YES